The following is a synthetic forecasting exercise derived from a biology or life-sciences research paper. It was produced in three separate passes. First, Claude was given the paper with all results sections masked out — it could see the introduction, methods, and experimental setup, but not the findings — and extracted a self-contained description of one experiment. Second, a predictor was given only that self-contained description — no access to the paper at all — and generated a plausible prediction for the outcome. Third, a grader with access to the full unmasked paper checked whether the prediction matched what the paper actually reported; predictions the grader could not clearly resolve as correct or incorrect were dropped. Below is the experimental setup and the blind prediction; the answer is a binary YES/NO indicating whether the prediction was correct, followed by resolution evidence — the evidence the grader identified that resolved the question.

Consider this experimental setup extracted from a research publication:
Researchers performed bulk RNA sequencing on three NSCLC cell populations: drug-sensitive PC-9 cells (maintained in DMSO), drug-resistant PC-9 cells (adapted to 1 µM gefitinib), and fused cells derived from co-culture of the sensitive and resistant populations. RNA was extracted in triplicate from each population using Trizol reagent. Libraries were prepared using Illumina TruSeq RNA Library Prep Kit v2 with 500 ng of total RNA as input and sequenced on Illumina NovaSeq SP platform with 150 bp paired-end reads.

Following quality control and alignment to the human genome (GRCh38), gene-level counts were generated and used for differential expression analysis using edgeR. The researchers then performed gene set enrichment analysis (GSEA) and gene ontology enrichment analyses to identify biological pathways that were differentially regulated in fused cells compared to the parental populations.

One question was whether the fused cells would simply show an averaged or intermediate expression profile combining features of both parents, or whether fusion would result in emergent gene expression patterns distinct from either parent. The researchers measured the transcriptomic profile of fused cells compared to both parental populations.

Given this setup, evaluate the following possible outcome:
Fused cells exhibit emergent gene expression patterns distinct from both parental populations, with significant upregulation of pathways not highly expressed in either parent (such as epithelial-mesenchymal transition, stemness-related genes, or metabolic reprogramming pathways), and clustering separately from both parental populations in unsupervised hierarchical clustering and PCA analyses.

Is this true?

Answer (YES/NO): NO